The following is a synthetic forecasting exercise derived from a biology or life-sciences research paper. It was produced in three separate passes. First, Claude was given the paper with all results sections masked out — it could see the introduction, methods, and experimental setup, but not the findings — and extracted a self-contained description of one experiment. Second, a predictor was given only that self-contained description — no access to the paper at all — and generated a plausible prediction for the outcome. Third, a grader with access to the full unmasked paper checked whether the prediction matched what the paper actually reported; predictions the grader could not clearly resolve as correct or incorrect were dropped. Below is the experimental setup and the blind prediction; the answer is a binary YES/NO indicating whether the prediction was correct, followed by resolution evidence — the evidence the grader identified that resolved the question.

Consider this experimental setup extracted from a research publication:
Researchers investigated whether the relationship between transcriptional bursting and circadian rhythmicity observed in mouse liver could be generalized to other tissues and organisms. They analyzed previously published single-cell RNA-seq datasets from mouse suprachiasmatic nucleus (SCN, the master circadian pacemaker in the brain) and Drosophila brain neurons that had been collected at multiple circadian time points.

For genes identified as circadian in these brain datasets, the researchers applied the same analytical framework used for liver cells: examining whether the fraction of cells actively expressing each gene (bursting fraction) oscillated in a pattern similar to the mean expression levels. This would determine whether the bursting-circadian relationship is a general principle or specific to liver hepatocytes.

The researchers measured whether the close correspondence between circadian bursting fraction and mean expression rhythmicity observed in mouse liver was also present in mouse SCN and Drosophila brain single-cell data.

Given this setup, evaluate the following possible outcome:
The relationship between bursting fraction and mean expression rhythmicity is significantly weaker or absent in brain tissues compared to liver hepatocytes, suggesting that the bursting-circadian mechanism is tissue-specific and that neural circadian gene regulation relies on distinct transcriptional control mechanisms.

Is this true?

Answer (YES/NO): NO